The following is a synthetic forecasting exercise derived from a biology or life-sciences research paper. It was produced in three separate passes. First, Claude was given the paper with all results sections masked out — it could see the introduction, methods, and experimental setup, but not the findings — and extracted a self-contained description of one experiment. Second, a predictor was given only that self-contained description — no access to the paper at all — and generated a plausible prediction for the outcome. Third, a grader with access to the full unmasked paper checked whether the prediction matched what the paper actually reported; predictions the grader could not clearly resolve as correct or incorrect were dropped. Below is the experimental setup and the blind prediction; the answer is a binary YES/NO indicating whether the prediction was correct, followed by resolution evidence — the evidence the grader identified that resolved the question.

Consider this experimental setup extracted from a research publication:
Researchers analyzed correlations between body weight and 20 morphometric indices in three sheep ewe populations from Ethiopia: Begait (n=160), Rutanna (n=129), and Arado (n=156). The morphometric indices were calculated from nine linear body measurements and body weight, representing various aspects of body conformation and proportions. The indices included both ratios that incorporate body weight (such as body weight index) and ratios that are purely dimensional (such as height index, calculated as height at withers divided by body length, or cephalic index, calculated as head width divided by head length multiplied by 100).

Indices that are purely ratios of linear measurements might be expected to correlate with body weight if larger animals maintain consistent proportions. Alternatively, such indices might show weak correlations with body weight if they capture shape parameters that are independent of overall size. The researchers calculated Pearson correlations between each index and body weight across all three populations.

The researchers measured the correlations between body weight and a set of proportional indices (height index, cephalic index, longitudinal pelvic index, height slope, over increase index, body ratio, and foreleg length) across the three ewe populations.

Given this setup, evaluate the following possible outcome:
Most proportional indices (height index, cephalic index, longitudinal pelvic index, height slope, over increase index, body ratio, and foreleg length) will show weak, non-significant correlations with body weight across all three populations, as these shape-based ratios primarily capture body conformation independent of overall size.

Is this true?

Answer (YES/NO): YES